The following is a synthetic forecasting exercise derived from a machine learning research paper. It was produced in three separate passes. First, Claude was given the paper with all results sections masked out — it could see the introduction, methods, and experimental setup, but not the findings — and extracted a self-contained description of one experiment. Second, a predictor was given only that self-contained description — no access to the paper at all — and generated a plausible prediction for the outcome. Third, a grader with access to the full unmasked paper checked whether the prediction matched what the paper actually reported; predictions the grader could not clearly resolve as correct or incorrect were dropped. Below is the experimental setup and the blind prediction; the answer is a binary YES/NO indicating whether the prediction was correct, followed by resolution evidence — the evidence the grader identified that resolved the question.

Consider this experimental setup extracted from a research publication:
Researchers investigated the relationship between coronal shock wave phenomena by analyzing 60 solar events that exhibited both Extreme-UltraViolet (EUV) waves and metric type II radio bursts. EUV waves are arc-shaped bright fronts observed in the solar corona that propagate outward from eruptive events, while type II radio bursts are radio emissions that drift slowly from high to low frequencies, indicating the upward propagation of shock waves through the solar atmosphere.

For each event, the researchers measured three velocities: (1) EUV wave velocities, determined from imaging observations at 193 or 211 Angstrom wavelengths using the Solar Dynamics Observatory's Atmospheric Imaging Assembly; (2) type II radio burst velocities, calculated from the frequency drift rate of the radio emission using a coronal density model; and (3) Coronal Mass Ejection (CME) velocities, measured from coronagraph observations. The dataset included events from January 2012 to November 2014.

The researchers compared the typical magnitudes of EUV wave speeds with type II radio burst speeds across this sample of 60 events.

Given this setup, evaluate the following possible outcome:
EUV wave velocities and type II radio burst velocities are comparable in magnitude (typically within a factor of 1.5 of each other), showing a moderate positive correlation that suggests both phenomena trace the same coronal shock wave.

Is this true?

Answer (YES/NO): NO